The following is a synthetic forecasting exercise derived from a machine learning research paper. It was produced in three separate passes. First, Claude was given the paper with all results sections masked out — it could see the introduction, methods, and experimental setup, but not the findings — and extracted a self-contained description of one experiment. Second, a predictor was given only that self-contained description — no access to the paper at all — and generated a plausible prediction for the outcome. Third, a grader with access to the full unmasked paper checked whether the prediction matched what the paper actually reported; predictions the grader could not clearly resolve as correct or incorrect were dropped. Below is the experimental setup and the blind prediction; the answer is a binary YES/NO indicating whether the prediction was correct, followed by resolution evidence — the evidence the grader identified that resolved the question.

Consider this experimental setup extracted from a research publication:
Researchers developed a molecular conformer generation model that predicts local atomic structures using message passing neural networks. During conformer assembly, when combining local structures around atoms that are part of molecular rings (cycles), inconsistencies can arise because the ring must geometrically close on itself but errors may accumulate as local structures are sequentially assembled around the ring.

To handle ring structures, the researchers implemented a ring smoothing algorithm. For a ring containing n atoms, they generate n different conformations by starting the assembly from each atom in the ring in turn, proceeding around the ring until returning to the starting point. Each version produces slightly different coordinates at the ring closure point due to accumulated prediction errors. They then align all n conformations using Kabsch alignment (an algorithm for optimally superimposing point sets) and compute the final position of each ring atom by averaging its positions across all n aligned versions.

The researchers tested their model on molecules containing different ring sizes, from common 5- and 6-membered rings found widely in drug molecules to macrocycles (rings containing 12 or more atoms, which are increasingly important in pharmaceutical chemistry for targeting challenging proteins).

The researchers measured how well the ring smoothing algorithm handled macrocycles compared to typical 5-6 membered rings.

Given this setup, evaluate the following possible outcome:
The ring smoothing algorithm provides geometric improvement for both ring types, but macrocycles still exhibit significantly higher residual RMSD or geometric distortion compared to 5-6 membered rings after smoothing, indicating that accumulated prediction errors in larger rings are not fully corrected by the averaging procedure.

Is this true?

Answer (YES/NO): NO